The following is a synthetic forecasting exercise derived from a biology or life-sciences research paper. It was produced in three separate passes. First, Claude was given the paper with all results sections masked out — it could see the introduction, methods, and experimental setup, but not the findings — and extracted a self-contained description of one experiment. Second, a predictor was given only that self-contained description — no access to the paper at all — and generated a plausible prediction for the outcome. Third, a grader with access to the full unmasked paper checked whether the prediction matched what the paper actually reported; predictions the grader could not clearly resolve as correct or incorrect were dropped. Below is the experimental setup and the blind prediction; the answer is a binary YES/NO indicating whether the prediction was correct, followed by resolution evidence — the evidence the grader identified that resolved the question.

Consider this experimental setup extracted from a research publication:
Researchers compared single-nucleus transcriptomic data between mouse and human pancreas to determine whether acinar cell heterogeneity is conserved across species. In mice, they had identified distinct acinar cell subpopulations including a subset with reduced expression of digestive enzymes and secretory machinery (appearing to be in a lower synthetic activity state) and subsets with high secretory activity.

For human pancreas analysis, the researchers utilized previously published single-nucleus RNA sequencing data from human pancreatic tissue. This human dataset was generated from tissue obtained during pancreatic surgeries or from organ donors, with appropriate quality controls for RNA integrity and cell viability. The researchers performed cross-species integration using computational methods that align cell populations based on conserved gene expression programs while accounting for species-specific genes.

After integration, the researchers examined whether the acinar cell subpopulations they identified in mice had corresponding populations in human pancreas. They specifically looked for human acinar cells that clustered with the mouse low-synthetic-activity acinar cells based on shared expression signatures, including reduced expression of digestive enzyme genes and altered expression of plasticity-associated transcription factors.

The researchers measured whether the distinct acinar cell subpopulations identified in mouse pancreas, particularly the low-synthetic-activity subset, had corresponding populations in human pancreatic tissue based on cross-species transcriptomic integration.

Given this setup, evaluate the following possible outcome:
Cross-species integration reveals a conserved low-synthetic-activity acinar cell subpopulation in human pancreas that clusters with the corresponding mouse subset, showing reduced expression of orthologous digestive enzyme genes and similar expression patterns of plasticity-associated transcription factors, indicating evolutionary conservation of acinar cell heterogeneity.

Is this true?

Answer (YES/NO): YES